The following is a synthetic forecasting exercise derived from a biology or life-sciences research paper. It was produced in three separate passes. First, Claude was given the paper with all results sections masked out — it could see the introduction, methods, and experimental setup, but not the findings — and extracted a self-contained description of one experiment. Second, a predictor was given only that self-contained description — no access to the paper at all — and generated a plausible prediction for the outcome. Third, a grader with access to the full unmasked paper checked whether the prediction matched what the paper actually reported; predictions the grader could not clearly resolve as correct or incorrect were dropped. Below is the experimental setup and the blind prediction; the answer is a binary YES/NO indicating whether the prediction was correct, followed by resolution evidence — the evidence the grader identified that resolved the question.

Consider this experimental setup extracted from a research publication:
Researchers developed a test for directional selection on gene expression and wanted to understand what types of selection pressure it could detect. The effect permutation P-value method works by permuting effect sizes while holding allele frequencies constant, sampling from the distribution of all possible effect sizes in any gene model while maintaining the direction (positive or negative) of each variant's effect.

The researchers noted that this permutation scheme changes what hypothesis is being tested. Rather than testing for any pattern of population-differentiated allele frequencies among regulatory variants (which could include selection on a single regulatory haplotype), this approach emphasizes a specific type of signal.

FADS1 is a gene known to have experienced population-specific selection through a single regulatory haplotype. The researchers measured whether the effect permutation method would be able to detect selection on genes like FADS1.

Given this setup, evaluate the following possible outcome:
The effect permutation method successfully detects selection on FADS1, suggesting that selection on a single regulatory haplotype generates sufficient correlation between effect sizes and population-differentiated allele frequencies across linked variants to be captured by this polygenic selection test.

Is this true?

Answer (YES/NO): NO